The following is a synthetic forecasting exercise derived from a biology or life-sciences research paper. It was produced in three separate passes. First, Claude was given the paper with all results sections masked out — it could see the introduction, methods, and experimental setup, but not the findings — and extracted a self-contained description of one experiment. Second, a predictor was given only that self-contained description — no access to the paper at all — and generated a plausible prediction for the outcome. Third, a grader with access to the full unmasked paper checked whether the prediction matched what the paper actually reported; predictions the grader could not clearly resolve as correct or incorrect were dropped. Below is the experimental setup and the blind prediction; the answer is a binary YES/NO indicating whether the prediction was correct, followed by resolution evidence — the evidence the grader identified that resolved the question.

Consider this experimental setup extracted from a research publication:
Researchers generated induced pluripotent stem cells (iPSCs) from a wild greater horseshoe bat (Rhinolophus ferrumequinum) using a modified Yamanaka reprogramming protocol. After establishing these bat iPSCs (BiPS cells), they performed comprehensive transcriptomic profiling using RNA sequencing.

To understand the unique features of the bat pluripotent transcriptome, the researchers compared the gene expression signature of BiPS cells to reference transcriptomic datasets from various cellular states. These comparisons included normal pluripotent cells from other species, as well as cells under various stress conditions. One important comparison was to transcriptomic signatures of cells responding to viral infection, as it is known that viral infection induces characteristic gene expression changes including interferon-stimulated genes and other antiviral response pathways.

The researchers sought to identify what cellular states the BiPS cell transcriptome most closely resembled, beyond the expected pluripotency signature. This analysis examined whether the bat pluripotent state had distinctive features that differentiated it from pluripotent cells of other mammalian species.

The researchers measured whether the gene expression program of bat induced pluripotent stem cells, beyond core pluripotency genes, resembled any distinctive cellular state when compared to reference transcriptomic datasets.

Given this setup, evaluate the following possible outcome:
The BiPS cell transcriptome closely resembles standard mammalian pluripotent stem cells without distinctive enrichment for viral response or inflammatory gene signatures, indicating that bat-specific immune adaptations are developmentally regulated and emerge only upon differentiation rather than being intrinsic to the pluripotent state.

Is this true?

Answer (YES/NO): NO